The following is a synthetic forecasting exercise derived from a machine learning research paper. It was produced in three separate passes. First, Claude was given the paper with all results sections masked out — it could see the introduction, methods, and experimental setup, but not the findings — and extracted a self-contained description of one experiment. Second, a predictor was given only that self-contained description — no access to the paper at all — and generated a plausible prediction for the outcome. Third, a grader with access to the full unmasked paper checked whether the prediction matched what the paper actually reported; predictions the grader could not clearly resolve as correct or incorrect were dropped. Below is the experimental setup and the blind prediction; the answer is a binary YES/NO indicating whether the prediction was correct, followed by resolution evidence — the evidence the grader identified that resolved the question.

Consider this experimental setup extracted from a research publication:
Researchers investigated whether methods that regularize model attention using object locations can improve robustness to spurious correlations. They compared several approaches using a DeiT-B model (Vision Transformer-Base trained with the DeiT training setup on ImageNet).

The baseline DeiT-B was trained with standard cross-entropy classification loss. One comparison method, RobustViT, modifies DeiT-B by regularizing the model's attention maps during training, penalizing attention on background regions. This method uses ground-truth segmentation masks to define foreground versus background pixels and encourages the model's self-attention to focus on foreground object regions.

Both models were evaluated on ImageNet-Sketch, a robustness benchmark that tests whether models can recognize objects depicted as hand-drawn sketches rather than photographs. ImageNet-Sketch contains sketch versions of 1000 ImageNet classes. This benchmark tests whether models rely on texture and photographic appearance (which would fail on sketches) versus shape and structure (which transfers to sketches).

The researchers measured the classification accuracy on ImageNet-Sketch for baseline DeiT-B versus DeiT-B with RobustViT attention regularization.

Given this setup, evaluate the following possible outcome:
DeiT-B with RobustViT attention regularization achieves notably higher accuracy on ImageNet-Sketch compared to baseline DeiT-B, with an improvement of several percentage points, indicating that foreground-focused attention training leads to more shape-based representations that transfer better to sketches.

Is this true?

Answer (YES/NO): NO